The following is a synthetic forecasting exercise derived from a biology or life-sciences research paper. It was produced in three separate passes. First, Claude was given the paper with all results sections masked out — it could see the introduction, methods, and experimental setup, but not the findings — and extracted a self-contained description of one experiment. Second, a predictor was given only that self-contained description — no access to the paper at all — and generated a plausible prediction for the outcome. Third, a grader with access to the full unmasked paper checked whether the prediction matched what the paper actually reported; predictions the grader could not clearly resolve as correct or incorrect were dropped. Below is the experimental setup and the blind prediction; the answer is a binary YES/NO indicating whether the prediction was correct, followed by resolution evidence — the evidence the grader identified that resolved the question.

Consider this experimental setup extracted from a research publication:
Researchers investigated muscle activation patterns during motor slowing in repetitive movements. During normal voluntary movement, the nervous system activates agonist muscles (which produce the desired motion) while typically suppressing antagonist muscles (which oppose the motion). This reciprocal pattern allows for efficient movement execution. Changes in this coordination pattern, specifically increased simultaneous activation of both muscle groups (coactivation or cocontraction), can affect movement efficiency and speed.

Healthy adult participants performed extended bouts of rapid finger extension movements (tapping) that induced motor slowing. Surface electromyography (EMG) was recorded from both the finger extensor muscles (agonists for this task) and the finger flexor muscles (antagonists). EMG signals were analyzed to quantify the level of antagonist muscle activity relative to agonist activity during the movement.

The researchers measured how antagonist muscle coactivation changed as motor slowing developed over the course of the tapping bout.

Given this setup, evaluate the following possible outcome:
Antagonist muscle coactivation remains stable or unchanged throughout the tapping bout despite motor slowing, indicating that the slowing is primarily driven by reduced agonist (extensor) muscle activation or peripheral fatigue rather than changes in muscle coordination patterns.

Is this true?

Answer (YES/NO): NO